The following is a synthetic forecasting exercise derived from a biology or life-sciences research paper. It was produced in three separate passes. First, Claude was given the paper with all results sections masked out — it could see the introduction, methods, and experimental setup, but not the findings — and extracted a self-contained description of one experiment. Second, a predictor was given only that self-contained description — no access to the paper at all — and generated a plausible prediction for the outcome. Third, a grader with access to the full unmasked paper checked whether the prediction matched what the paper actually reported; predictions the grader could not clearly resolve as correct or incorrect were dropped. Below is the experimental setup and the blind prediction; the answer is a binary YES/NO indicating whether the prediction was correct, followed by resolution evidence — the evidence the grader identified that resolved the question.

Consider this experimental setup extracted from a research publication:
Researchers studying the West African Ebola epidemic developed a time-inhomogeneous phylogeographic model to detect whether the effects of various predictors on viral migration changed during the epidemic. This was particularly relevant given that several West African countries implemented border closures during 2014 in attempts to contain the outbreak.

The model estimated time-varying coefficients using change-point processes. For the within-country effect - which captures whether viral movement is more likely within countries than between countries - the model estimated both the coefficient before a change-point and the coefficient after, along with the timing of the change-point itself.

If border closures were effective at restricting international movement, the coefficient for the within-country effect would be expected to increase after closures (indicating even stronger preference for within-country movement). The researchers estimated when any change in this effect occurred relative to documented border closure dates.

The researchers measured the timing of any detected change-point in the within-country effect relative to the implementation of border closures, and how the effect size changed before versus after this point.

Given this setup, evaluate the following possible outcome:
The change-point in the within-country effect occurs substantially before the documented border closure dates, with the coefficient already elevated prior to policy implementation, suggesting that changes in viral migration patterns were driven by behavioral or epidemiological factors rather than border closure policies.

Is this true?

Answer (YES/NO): NO